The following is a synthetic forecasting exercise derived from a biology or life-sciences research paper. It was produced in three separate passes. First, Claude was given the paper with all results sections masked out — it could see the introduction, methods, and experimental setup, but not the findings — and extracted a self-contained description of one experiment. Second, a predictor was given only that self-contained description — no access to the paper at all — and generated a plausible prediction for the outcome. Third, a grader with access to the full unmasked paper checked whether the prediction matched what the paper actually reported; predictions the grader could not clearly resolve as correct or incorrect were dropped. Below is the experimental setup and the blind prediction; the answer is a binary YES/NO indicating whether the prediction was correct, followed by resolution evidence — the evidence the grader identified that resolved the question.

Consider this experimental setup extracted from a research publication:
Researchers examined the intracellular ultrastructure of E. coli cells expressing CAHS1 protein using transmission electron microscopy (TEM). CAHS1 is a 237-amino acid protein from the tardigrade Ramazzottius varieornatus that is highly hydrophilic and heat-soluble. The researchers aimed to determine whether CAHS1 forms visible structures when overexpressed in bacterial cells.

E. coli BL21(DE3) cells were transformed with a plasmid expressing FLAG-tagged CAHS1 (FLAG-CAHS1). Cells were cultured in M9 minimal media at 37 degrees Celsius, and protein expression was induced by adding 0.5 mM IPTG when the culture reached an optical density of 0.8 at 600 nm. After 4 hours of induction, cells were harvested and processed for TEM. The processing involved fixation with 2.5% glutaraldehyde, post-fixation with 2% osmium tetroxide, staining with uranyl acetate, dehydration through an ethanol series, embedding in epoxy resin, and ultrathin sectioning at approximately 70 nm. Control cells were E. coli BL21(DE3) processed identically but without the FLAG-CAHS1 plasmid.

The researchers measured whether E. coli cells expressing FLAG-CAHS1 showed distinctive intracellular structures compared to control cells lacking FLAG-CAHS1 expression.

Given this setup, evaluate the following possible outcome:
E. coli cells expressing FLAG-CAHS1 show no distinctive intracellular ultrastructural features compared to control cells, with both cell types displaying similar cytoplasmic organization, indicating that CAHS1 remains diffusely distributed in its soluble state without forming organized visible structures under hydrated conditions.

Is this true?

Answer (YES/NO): NO